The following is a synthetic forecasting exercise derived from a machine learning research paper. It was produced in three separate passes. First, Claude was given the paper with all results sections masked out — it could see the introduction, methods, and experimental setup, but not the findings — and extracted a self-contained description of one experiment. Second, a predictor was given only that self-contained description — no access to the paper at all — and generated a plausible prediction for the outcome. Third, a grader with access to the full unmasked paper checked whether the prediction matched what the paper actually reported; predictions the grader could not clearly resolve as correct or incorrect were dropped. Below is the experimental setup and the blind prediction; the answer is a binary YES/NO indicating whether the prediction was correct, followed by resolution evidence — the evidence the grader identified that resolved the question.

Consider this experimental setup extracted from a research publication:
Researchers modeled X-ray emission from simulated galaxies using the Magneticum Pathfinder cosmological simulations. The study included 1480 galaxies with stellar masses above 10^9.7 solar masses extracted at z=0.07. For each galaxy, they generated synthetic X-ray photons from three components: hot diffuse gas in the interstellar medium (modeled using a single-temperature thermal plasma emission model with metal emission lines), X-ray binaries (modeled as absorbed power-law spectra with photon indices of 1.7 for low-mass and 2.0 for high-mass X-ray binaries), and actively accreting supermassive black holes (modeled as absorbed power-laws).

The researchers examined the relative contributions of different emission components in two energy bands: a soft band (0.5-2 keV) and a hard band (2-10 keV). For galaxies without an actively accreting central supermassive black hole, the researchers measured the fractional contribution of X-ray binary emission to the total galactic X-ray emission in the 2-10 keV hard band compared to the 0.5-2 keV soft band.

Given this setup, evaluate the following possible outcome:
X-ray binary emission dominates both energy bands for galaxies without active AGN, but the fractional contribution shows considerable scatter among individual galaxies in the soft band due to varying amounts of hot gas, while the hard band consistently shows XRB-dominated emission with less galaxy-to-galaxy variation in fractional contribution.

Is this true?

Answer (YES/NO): NO